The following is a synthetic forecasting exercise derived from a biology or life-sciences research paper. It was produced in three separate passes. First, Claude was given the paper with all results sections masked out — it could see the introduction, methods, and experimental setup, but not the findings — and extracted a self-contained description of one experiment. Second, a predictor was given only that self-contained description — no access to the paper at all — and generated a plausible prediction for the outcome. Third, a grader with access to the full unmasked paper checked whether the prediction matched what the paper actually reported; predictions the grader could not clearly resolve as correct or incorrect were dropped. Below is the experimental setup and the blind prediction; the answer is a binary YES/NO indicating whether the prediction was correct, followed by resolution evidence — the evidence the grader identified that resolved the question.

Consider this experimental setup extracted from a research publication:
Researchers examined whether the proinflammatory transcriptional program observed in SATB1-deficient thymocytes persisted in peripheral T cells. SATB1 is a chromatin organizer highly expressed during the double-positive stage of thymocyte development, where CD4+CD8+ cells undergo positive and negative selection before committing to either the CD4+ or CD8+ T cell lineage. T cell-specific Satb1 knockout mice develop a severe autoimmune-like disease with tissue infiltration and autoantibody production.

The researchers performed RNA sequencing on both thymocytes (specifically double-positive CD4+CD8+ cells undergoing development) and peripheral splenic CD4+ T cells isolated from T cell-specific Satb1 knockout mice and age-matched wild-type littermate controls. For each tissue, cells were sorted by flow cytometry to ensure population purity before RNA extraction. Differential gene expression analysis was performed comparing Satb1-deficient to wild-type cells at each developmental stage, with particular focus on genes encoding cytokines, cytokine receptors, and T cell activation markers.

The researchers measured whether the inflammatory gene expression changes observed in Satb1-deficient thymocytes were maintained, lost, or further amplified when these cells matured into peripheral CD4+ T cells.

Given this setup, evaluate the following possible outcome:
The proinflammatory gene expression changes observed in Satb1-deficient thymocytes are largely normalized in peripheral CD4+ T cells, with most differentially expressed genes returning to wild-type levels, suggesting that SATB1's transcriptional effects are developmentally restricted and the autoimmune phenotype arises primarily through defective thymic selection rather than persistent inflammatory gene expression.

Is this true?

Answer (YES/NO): NO